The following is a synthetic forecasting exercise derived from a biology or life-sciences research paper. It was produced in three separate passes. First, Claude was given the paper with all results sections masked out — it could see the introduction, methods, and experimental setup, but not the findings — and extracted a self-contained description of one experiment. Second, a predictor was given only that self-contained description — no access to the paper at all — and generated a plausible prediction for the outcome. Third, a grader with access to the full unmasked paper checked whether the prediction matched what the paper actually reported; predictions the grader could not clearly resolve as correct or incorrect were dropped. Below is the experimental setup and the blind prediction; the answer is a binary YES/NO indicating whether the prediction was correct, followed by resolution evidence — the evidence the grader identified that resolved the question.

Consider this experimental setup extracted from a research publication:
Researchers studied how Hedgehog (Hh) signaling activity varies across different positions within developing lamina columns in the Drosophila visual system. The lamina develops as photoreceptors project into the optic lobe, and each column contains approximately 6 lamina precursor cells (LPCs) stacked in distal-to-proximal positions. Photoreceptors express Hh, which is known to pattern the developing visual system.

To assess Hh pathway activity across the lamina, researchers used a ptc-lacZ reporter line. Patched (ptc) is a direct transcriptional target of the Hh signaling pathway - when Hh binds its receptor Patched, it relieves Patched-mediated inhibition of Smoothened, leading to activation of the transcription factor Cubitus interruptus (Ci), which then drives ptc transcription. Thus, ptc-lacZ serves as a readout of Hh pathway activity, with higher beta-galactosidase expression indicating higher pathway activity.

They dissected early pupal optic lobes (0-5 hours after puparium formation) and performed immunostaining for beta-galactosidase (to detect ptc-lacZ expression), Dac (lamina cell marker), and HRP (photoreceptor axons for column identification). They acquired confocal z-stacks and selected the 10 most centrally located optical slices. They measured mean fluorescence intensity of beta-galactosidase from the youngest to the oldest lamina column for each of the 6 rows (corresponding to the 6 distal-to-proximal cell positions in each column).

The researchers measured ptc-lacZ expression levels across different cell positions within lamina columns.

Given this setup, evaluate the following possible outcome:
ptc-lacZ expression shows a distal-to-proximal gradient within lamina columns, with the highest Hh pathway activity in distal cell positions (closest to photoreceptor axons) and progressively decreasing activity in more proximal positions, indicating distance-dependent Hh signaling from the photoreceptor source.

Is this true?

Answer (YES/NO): YES